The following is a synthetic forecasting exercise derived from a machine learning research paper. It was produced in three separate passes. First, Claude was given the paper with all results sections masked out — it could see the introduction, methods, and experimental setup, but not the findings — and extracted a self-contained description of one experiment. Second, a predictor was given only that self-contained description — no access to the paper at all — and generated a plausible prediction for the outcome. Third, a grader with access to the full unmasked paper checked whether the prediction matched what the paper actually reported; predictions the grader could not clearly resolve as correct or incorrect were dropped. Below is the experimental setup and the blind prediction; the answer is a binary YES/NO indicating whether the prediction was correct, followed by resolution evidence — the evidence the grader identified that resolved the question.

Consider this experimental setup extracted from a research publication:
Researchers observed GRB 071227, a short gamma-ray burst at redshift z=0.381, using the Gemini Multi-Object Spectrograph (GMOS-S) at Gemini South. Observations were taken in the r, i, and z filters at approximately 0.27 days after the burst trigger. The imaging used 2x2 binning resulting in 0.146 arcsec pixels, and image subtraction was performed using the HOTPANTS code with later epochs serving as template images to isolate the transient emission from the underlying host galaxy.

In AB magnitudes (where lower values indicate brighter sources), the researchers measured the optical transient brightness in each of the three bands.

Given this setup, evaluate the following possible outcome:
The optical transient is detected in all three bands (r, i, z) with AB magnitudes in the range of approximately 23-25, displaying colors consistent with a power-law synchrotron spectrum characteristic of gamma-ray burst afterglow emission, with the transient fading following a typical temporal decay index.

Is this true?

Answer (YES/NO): NO